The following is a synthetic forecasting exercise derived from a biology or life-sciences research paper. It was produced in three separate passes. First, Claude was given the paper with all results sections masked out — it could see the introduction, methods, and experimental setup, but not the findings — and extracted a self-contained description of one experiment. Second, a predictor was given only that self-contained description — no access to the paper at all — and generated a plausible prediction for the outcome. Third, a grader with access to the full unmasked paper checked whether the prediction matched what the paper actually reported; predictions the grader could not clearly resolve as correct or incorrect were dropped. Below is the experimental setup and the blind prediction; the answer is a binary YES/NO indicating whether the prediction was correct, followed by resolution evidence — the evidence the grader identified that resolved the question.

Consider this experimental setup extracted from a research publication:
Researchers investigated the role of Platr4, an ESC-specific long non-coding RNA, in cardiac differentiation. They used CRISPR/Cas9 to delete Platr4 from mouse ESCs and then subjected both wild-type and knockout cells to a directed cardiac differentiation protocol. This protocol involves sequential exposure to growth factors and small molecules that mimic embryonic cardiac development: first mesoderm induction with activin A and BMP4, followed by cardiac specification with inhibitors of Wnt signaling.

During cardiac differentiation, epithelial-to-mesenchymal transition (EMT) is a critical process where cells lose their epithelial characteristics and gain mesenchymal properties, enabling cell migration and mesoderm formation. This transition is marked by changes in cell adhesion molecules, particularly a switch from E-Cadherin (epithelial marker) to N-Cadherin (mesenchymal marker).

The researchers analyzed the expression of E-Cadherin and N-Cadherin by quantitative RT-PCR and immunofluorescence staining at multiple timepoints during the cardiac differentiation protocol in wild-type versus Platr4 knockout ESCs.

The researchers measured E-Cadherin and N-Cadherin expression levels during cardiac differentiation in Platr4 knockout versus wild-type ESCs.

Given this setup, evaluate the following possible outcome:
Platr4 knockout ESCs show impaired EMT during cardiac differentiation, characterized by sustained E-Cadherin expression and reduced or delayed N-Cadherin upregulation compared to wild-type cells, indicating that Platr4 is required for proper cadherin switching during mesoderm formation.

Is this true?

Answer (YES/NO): NO